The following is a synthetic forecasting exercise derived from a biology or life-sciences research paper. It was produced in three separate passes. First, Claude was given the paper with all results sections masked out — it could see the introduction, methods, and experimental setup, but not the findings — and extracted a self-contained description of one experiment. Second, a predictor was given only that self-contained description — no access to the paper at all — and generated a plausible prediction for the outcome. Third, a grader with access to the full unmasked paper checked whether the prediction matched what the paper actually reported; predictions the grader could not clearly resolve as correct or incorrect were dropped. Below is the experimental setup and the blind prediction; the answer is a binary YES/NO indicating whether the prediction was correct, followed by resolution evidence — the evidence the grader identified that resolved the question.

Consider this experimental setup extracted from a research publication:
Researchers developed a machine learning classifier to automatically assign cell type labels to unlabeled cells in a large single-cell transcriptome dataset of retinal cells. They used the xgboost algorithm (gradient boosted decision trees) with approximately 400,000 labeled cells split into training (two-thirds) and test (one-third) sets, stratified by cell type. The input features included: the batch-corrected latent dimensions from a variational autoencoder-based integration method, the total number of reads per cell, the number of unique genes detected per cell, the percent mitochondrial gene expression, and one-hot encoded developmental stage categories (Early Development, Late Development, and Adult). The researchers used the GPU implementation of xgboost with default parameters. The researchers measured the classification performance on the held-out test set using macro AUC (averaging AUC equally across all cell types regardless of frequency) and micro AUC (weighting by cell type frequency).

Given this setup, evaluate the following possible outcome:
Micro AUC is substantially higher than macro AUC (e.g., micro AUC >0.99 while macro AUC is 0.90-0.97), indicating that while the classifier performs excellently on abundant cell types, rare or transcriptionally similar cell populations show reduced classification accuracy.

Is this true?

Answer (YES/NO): NO